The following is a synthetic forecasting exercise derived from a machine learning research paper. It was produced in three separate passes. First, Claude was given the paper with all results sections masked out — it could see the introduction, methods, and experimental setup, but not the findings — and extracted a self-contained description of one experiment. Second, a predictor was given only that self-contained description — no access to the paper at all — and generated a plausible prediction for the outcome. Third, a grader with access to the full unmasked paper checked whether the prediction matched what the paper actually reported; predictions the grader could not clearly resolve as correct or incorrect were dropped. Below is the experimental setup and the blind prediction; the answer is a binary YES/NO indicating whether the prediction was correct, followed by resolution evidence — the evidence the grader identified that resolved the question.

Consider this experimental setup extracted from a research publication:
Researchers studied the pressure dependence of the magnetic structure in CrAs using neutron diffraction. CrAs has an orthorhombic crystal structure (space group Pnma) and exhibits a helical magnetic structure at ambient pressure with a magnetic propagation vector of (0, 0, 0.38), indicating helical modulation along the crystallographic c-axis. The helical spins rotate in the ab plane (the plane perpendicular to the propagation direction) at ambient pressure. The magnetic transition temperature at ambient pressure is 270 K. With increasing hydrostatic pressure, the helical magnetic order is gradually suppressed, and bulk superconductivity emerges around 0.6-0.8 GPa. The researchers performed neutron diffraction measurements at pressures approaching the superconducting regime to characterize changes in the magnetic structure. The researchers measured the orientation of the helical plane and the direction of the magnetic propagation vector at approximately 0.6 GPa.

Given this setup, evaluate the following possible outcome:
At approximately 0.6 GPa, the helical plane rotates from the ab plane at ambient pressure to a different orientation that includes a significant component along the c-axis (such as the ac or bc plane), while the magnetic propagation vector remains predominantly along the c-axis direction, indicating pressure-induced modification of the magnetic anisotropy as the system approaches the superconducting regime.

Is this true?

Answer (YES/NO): YES